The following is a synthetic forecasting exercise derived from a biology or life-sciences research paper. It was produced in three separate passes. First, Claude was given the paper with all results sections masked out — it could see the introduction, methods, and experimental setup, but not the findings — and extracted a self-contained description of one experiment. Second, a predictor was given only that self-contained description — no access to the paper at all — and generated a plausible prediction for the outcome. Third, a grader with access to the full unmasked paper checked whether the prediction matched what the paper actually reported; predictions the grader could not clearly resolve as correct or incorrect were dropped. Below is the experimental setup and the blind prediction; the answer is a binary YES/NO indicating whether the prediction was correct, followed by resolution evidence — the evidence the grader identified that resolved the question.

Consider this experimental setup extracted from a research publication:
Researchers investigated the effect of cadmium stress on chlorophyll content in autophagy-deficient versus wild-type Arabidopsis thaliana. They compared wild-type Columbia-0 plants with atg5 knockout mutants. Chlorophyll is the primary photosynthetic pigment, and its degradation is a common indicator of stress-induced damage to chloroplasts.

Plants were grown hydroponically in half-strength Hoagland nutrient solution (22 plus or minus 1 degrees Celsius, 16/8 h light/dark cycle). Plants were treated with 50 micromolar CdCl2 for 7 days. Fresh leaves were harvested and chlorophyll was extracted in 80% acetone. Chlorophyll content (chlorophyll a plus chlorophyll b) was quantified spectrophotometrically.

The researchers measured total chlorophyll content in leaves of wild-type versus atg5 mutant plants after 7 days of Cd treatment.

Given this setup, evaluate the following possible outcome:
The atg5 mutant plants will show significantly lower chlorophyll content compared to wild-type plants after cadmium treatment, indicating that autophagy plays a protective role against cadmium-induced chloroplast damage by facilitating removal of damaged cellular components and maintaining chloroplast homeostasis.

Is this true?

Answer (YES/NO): YES